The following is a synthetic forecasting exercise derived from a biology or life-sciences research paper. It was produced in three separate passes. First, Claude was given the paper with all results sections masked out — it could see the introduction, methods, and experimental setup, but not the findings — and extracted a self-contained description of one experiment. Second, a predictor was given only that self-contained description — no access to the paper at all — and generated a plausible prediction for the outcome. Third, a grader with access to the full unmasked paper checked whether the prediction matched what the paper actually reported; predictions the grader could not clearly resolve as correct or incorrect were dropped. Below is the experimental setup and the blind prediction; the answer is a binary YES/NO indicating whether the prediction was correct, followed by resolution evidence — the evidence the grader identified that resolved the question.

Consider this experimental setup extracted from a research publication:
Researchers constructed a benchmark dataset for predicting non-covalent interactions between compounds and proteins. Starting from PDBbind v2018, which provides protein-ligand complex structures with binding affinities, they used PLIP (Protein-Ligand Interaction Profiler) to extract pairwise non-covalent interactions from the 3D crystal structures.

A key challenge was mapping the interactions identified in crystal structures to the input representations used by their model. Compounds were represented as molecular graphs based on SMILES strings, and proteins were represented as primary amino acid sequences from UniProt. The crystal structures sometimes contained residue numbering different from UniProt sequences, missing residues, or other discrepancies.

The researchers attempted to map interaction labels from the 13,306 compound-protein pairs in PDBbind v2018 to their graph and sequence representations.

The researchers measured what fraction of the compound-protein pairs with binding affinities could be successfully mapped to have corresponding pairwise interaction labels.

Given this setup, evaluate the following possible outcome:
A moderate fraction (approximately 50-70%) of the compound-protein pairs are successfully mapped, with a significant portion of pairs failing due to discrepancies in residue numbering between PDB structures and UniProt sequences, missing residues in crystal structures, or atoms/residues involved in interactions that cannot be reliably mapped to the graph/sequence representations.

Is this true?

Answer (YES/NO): NO